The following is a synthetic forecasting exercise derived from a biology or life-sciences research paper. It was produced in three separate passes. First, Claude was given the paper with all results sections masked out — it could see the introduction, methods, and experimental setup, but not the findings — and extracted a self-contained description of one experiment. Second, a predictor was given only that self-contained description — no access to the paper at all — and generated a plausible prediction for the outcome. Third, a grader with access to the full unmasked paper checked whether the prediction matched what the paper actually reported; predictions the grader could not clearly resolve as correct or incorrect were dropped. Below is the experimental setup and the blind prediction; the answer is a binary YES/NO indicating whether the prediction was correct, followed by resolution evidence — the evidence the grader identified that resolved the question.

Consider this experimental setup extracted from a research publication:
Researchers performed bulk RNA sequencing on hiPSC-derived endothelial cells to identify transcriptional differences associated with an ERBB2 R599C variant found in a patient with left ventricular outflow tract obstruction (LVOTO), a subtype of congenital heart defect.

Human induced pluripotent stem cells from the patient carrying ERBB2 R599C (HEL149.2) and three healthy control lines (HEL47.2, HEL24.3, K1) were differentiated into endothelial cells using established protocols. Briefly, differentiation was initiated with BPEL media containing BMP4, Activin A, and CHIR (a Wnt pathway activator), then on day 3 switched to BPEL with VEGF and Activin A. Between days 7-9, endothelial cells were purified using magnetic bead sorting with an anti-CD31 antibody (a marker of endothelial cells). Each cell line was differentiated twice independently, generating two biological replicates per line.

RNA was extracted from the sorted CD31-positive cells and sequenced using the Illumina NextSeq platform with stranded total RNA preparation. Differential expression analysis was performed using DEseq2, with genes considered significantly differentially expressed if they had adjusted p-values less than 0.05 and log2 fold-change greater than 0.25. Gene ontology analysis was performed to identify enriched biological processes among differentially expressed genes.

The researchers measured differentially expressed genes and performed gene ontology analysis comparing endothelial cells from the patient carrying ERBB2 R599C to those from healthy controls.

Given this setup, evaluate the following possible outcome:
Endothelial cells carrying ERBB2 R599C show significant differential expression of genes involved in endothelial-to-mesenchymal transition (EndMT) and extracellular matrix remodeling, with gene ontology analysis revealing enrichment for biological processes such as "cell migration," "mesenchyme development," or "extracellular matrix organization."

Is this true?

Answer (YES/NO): NO